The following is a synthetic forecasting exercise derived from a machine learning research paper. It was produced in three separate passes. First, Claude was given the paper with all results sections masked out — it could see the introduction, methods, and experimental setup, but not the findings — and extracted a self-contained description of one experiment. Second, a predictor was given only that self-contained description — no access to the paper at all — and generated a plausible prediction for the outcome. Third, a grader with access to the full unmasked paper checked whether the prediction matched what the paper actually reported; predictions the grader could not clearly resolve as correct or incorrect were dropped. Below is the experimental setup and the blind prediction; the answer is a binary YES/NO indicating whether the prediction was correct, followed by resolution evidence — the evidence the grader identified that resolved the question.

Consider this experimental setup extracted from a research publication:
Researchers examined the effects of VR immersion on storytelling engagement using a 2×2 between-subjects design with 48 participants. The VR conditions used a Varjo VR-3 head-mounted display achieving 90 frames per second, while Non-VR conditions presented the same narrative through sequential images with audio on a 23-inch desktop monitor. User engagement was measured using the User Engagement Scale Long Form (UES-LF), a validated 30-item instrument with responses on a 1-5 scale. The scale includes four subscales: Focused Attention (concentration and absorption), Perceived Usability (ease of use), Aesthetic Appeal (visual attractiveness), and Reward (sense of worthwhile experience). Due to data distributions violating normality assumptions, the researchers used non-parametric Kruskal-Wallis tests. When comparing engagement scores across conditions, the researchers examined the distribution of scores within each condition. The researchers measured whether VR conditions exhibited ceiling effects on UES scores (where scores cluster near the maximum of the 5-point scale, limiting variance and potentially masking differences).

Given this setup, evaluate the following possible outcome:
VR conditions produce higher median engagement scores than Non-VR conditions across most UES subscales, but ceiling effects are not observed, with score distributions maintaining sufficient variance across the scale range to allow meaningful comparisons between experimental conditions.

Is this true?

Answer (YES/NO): NO